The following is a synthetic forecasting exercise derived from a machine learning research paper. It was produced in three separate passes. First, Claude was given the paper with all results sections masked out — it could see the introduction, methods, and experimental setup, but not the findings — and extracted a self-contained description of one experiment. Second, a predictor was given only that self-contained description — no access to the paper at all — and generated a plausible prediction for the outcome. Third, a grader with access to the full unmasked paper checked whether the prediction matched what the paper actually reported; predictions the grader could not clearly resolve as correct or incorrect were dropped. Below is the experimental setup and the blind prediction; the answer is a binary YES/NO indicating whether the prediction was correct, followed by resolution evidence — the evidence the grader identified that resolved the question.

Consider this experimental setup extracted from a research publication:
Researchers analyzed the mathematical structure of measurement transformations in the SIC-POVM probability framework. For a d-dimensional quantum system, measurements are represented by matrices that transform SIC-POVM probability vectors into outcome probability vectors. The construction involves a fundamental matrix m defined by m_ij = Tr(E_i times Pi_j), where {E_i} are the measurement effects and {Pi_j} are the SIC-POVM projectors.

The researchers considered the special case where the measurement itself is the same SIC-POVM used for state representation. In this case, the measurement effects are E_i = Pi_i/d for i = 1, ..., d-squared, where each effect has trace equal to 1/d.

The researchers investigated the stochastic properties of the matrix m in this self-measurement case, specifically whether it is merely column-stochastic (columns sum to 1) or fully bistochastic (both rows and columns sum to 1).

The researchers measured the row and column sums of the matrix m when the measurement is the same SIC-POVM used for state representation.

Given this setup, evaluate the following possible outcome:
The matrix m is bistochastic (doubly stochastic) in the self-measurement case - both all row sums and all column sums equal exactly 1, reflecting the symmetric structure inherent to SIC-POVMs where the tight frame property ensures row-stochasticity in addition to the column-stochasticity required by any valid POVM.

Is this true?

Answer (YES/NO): YES